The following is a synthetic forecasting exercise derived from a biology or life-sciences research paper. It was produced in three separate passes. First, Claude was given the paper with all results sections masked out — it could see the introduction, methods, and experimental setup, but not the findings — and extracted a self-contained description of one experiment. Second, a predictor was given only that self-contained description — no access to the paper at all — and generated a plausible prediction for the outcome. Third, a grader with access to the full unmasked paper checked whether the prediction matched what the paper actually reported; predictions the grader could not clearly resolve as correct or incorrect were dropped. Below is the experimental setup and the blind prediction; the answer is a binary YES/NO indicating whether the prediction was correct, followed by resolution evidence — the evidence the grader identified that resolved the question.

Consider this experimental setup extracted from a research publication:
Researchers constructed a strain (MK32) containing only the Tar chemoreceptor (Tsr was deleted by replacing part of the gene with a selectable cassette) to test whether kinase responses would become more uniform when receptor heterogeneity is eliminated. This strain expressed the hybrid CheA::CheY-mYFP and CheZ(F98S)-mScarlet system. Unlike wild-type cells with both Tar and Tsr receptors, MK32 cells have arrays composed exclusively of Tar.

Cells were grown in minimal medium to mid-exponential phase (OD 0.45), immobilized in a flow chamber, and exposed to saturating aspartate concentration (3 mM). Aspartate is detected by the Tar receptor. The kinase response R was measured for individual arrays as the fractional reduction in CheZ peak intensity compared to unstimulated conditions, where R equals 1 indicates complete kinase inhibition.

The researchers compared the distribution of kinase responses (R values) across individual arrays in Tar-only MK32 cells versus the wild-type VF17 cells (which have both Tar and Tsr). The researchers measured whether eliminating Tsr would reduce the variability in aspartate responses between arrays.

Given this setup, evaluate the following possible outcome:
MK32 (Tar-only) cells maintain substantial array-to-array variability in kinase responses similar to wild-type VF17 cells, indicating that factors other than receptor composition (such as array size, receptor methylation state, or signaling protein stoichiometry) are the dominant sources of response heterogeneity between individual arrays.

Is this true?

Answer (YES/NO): NO